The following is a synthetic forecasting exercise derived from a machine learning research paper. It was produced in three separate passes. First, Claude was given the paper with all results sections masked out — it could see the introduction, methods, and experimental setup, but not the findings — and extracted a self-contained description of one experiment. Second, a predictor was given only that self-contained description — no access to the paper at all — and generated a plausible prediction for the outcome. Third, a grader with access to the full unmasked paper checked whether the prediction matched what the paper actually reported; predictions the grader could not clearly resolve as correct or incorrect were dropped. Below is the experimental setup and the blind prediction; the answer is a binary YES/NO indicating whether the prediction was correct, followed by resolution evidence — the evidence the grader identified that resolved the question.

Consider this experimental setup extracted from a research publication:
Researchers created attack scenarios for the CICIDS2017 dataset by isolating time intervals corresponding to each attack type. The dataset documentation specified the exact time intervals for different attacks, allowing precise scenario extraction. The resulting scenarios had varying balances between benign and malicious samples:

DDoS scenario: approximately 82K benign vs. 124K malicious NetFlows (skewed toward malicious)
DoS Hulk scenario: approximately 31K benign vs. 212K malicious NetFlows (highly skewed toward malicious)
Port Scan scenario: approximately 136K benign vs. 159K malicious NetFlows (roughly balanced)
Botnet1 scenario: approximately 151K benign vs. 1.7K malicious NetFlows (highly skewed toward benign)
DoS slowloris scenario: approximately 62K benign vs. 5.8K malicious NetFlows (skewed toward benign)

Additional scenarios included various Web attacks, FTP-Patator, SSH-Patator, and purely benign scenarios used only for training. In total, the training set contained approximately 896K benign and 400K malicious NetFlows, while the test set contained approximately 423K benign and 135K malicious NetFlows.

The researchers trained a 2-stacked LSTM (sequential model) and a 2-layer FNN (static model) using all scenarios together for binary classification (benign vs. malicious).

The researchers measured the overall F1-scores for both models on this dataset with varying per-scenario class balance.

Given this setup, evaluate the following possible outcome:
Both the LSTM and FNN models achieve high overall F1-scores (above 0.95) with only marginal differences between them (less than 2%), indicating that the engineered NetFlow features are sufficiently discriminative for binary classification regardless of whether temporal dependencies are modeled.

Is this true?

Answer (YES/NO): YES